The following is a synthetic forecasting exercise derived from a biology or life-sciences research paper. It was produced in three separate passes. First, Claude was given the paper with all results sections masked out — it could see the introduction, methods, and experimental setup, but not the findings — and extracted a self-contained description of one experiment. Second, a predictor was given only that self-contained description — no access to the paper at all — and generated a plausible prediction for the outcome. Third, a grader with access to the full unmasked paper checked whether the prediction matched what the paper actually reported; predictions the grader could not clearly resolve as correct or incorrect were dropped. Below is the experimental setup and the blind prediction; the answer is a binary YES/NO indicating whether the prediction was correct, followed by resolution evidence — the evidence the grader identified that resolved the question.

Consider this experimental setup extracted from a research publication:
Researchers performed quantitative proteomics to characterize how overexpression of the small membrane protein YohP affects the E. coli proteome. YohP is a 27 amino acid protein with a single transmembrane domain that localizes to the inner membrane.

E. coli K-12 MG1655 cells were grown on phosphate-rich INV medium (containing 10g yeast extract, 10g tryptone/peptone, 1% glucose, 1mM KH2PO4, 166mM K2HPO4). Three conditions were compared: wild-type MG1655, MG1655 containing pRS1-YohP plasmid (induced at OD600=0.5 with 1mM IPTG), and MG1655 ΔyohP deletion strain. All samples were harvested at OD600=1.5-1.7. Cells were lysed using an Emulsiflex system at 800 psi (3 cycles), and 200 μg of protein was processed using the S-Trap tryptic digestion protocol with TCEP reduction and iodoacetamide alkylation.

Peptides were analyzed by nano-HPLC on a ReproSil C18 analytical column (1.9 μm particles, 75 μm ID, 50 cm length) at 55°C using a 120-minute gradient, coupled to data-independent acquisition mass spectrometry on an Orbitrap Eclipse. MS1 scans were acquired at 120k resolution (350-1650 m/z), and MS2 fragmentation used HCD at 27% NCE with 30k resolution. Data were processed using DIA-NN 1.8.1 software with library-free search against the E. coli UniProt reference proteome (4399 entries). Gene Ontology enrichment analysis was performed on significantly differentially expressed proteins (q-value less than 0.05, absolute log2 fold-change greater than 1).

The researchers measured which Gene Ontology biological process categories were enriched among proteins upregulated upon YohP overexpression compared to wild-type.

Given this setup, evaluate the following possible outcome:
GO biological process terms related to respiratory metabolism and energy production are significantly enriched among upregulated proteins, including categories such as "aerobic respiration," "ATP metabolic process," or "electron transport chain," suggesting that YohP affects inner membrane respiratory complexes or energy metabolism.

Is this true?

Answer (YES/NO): YES